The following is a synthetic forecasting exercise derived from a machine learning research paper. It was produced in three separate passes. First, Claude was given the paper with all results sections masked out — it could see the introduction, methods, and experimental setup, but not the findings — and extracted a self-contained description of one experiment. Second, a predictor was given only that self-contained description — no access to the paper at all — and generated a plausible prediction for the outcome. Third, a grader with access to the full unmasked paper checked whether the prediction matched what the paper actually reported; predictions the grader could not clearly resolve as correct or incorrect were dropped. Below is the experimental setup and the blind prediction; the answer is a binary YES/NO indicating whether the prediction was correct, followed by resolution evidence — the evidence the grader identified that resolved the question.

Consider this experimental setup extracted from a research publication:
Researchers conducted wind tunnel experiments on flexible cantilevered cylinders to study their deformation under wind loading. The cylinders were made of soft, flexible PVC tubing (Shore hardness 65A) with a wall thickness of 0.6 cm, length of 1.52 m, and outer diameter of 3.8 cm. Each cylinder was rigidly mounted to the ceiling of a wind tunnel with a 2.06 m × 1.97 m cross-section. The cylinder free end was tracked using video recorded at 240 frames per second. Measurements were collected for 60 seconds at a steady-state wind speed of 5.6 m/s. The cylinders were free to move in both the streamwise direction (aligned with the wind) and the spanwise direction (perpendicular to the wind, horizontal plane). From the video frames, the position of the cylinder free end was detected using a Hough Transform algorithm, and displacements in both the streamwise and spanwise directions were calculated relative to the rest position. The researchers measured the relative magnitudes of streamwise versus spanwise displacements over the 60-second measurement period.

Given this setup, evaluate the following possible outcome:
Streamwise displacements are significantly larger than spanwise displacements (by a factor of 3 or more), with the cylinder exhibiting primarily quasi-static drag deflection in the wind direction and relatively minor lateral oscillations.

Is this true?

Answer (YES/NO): YES